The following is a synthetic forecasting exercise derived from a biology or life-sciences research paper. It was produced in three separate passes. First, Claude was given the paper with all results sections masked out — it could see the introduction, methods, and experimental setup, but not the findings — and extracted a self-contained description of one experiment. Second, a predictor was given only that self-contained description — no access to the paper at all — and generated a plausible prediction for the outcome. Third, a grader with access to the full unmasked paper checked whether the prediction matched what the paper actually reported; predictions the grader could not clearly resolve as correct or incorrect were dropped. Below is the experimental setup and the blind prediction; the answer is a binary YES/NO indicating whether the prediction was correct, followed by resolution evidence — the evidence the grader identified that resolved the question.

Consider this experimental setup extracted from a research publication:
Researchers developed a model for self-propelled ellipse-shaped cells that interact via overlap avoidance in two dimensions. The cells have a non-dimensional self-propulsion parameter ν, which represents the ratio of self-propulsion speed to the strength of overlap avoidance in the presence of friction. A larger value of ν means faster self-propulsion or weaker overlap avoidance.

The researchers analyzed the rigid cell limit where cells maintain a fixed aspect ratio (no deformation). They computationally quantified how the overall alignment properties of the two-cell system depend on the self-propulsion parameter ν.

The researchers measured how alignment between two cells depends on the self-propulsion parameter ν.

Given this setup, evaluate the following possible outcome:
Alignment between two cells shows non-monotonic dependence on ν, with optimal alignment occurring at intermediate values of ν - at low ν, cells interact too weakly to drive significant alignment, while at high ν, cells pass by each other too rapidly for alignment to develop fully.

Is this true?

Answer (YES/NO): YES